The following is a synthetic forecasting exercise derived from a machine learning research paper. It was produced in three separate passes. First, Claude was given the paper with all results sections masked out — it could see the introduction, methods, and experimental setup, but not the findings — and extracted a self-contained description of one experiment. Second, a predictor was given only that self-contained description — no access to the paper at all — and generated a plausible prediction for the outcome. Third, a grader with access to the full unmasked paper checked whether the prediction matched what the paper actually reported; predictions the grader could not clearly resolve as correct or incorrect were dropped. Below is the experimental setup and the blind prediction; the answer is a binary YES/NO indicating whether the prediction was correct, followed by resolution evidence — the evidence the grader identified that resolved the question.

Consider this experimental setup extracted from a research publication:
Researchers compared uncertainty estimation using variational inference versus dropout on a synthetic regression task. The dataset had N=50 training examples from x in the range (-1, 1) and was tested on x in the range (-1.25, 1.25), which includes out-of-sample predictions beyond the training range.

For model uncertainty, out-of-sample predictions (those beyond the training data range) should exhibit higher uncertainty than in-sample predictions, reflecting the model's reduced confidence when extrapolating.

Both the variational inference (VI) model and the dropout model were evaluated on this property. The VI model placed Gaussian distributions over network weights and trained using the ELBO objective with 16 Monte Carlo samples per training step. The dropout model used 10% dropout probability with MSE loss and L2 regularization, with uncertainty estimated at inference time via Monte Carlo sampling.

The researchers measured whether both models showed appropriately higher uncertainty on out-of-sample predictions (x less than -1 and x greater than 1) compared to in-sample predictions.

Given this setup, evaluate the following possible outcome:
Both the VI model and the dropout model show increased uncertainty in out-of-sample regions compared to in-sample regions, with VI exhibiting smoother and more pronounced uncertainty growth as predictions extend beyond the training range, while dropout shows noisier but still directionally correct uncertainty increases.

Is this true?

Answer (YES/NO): NO